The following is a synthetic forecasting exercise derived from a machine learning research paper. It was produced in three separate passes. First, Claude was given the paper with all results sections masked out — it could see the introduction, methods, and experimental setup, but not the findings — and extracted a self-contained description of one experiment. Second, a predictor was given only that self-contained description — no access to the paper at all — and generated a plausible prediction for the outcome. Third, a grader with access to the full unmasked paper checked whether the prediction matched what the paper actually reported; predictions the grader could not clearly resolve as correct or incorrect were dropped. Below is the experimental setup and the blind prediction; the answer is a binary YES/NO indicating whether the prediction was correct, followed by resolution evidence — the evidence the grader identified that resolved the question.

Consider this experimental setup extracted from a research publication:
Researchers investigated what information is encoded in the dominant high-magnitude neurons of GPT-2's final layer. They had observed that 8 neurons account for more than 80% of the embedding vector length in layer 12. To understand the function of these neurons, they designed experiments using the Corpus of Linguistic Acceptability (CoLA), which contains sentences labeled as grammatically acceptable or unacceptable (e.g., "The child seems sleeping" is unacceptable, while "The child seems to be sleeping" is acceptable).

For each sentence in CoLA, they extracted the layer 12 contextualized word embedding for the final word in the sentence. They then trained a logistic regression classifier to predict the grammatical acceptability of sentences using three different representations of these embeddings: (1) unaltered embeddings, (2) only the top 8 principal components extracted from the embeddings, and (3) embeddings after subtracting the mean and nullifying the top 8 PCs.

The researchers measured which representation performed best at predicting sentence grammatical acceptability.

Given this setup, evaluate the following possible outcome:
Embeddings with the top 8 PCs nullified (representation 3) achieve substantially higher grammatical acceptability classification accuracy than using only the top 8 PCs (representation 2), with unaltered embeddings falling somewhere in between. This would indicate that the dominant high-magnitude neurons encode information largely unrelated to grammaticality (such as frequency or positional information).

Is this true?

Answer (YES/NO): NO